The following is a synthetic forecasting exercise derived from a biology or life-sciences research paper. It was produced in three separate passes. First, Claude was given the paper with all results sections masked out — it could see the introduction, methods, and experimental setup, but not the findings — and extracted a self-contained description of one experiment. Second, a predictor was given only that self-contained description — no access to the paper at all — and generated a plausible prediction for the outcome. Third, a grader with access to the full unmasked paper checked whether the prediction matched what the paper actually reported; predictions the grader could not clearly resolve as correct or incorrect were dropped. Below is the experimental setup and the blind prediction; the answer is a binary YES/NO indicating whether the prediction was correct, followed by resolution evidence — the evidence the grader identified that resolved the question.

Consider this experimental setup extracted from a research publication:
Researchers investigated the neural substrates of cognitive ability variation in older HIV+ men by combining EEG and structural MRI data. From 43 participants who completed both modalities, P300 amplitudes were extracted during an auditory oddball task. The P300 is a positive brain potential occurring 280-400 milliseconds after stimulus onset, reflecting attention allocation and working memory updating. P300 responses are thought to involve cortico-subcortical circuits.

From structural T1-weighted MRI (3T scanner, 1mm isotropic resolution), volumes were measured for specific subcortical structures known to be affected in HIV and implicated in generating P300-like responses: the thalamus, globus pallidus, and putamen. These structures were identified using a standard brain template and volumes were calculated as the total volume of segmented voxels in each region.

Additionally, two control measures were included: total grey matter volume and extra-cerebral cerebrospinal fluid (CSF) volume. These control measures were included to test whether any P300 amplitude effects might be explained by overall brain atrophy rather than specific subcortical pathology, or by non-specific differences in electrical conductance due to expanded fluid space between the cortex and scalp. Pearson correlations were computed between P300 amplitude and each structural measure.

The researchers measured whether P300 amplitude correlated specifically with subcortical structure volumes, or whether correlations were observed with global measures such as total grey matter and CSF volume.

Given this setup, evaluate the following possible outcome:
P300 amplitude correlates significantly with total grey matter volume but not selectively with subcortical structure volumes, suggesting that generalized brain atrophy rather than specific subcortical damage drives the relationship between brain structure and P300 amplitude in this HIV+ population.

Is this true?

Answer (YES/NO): NO